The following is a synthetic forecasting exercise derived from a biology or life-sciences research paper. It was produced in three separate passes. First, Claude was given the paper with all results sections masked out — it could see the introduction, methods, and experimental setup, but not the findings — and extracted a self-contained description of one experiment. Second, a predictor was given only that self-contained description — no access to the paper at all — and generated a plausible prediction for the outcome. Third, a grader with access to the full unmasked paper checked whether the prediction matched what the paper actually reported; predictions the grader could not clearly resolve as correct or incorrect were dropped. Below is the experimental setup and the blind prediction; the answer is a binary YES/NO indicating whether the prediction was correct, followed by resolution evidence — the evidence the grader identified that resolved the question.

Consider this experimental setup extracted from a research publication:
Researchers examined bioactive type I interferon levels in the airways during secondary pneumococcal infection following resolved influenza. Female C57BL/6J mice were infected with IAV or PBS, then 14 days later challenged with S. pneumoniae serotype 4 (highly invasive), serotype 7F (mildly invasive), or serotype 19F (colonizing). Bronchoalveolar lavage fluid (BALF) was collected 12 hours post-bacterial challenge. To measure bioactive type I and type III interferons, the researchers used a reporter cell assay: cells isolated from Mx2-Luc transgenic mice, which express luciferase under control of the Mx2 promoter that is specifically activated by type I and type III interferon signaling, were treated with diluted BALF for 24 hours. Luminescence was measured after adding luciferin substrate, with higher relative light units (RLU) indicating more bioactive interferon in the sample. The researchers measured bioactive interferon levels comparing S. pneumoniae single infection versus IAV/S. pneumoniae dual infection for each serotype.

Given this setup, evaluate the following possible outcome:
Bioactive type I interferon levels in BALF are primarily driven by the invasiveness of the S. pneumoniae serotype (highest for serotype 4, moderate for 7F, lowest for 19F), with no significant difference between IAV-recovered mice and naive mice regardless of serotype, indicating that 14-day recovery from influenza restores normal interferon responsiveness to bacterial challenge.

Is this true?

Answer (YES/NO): NO